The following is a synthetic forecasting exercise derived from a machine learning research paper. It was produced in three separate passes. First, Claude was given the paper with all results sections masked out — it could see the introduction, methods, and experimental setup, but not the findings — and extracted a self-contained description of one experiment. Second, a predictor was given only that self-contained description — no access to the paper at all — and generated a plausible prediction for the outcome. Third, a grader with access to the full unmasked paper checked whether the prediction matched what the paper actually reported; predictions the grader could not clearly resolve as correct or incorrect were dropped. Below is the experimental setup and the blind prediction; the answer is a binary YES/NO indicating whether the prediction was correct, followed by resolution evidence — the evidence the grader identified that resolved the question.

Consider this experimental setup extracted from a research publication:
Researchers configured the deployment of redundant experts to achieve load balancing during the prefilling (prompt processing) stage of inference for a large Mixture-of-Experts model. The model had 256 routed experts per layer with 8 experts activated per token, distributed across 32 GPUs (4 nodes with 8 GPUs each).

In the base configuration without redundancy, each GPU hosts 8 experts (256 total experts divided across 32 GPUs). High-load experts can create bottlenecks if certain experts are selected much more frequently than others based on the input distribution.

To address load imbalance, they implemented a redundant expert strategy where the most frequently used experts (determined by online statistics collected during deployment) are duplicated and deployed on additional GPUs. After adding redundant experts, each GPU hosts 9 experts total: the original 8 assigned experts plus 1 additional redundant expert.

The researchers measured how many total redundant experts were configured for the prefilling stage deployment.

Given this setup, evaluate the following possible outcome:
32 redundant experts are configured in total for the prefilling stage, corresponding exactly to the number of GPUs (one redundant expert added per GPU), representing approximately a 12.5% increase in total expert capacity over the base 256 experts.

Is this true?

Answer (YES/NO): YES